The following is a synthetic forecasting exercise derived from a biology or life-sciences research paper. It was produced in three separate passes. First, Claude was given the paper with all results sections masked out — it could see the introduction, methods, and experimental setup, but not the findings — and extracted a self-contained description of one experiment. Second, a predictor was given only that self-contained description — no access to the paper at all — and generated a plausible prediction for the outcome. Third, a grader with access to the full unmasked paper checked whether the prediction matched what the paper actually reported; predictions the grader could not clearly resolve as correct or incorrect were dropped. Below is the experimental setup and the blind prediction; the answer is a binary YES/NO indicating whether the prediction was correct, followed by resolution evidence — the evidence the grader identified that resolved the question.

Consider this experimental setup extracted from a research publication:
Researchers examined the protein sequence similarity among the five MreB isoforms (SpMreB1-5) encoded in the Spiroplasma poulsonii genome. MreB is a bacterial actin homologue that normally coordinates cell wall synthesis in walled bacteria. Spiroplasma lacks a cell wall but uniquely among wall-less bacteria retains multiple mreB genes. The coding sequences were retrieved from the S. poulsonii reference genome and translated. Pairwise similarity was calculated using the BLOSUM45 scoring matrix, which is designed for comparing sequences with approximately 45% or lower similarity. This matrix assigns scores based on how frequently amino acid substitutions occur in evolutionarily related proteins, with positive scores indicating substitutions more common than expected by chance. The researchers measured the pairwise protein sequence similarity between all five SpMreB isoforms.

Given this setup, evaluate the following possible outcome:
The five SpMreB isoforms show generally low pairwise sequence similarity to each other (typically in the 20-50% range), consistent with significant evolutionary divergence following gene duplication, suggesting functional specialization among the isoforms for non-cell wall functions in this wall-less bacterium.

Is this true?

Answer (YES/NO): NO